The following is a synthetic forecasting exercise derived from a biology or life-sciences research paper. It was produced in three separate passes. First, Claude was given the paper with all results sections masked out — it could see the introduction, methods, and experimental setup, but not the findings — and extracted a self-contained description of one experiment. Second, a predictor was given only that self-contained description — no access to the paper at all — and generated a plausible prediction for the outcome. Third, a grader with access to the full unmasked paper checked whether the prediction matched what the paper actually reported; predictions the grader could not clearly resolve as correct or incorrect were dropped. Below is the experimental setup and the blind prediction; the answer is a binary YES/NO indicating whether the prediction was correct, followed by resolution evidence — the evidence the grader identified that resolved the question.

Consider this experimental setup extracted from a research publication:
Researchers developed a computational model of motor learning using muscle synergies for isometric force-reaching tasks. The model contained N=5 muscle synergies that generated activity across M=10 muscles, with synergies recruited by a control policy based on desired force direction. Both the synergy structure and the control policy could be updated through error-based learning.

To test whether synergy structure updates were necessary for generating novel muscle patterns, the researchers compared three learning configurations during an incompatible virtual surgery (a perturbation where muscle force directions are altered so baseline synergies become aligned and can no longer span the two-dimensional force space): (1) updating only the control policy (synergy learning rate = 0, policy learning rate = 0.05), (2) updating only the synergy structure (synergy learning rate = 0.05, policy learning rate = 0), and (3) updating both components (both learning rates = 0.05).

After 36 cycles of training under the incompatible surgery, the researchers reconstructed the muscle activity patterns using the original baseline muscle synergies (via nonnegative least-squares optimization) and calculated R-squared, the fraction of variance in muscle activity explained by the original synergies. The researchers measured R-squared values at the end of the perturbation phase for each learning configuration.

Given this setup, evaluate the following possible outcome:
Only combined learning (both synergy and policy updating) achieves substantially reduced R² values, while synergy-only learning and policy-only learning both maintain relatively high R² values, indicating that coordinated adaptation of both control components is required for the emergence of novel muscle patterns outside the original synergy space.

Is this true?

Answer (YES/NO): NO